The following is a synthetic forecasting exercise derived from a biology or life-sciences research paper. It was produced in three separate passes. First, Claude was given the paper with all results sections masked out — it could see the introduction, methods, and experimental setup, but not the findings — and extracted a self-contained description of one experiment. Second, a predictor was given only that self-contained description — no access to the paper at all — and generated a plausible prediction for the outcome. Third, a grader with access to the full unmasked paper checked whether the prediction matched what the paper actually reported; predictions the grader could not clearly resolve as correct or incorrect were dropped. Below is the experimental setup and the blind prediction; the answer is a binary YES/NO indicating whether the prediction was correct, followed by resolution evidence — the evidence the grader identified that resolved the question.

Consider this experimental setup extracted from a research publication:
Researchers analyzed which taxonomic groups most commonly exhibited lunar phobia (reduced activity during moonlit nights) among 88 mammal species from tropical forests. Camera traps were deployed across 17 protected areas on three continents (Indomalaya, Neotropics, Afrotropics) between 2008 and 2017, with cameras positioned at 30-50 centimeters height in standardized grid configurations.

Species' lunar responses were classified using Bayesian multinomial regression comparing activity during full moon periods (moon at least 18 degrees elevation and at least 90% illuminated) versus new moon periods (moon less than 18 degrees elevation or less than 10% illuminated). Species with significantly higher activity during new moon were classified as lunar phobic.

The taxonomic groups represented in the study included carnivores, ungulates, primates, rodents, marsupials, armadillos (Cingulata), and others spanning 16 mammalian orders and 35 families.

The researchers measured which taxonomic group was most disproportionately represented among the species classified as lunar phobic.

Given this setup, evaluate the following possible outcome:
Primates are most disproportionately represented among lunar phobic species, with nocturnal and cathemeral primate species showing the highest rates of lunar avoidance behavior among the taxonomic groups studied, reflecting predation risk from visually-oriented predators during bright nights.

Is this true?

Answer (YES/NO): NO